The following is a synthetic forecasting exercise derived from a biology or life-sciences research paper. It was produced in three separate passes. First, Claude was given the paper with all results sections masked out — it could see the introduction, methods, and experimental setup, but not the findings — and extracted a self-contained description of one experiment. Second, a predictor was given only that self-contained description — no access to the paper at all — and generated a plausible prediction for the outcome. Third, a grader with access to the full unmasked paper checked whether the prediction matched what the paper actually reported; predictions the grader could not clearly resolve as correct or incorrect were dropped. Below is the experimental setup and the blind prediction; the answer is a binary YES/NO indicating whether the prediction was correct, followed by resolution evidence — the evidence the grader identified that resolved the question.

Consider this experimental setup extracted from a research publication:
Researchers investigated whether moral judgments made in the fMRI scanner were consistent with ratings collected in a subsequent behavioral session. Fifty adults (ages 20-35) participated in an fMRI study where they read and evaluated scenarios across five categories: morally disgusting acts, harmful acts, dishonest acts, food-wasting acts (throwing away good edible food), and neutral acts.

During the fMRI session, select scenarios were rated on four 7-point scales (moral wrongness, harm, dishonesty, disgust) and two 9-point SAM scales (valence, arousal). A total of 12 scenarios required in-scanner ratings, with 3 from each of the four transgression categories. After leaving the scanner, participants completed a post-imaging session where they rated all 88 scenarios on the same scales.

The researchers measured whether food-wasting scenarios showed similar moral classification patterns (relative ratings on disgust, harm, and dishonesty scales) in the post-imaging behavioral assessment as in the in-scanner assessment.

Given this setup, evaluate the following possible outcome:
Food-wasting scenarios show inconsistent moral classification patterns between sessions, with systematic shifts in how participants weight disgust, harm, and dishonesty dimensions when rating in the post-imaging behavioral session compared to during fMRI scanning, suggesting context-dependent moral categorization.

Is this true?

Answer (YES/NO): NO